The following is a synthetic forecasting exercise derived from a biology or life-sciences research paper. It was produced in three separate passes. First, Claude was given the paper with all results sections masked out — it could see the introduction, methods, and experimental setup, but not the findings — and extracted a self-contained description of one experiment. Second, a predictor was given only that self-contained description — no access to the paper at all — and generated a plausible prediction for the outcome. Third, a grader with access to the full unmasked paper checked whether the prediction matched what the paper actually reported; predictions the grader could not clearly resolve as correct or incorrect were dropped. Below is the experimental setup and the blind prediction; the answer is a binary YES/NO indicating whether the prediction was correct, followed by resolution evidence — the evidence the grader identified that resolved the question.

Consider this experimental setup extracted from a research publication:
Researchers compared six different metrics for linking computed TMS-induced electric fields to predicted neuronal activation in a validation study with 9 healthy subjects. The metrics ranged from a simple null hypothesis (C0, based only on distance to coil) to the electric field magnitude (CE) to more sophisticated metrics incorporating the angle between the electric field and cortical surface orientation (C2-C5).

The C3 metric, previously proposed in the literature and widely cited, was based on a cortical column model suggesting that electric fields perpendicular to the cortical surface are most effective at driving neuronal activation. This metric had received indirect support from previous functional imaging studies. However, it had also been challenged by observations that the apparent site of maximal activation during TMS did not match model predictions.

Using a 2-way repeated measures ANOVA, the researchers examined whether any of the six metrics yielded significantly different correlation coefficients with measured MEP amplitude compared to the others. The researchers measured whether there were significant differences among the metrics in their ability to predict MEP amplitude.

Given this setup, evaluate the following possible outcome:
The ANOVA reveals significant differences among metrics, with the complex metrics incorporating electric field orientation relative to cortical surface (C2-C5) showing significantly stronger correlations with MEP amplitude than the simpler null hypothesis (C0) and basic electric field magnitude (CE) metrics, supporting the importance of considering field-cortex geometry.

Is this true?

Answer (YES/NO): NO